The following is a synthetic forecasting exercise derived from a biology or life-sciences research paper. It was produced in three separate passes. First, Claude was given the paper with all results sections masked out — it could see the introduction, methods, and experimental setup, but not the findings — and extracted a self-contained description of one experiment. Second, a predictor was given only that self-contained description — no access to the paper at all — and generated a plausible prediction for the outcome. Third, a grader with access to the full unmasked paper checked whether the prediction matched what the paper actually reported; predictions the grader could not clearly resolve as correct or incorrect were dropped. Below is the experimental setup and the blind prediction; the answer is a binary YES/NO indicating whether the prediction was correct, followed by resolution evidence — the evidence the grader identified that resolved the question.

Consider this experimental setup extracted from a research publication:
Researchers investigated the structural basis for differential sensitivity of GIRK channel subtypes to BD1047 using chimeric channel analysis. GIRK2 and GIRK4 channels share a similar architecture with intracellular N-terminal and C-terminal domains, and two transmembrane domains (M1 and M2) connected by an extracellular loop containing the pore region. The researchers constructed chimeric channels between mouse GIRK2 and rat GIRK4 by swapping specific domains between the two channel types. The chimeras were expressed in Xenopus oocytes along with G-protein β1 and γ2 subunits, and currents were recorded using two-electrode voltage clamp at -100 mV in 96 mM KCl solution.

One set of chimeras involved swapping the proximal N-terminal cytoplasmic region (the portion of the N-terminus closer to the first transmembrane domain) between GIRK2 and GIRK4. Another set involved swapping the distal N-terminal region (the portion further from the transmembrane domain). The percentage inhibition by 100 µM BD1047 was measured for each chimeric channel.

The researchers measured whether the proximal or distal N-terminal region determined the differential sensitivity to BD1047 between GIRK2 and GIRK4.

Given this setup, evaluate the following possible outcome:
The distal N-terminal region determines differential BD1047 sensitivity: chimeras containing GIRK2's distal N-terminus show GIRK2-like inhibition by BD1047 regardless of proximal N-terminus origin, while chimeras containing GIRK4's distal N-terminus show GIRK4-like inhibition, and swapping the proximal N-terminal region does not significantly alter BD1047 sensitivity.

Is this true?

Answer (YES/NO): NO